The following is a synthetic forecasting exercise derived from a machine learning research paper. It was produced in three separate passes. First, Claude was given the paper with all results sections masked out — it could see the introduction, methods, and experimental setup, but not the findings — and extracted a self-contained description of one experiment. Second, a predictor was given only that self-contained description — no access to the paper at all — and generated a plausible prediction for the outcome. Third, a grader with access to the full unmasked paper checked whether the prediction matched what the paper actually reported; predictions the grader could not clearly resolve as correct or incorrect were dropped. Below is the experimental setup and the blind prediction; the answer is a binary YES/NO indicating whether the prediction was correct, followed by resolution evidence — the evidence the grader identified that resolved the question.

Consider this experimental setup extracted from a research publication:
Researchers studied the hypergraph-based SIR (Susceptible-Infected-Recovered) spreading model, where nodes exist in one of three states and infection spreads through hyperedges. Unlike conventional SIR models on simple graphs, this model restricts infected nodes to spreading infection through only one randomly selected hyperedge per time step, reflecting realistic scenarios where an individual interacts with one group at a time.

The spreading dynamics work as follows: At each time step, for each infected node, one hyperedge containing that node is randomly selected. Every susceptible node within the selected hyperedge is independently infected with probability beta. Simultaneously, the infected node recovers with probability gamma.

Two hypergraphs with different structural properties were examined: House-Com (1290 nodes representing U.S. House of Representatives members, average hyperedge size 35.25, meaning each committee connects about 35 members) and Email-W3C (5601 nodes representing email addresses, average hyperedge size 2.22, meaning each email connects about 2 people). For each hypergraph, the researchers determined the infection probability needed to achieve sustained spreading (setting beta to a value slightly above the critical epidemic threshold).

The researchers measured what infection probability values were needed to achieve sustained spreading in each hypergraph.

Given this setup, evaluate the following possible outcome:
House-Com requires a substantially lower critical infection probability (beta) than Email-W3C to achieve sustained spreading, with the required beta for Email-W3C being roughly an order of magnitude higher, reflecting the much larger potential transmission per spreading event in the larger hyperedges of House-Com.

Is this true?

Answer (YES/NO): YES